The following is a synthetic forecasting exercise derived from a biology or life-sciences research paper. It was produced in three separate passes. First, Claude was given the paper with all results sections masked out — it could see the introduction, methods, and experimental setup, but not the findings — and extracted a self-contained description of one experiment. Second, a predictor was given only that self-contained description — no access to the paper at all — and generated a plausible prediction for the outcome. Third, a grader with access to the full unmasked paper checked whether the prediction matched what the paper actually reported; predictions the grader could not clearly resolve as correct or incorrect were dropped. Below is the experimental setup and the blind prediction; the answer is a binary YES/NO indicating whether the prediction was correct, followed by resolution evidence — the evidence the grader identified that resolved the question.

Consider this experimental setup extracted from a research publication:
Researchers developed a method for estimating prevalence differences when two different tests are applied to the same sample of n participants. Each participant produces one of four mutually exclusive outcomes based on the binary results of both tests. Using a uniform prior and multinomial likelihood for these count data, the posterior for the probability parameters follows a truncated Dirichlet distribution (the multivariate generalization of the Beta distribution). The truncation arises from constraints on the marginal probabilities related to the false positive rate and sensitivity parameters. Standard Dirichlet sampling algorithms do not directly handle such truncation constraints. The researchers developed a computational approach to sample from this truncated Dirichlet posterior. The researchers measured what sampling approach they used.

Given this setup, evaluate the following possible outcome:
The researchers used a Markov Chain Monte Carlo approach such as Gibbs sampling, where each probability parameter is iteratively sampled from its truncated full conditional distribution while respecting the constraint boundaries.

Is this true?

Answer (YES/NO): NO